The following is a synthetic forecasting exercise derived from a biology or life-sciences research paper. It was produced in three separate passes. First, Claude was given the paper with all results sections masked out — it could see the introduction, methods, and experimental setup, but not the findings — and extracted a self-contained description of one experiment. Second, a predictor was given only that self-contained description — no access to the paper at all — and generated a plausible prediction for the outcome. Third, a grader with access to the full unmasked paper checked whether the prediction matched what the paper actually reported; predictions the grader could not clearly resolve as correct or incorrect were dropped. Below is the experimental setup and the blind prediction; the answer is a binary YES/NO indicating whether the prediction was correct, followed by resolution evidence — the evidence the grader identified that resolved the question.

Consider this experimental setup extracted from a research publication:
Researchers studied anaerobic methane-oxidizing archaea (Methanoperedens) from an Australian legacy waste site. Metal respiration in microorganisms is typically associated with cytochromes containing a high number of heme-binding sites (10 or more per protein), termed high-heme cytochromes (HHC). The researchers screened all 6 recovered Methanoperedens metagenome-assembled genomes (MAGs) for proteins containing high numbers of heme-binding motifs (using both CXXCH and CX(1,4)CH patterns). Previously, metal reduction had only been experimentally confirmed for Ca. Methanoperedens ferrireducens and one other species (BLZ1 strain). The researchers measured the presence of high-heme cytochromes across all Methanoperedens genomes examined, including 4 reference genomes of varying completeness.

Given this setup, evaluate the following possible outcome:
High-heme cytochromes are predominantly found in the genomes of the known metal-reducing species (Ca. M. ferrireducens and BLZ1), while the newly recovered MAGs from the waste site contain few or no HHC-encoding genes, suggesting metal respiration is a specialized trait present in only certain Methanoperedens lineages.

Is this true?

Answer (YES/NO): NO